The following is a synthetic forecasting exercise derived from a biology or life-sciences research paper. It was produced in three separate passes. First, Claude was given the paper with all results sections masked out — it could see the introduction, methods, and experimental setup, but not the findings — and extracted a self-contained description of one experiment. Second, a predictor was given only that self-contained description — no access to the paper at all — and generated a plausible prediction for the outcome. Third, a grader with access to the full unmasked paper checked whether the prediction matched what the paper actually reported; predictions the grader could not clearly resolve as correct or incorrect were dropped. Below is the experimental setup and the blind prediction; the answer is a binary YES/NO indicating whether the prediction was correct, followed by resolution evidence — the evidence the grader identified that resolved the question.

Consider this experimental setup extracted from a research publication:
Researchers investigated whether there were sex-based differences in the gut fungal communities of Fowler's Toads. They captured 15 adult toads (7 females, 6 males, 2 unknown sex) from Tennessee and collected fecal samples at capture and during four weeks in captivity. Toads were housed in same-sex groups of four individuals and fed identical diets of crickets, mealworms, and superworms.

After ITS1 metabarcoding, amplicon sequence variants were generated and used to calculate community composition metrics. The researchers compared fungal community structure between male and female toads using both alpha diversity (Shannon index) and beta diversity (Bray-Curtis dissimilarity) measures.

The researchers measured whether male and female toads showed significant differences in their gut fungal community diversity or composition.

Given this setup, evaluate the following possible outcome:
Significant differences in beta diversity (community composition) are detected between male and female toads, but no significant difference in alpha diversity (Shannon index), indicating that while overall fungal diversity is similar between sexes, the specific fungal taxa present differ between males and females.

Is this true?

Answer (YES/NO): NO